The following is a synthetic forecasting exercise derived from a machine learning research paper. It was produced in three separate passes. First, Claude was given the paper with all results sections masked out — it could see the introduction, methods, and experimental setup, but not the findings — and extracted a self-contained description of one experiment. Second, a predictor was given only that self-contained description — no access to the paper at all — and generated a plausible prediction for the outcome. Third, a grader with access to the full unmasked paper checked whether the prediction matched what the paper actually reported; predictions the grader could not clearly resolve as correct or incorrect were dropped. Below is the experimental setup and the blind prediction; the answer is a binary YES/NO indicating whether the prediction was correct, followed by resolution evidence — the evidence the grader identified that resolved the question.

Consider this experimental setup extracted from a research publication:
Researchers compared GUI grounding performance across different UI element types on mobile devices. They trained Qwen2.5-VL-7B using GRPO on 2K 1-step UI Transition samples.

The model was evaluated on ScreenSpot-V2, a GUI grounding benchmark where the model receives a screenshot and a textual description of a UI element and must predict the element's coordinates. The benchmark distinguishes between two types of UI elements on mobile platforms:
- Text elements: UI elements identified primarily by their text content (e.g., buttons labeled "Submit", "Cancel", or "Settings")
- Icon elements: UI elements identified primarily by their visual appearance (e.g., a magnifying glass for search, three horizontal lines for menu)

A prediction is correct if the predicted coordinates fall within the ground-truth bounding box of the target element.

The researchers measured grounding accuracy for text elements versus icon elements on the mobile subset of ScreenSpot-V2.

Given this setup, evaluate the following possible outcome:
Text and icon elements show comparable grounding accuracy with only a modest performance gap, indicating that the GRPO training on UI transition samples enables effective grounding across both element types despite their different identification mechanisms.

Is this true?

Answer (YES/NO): NO